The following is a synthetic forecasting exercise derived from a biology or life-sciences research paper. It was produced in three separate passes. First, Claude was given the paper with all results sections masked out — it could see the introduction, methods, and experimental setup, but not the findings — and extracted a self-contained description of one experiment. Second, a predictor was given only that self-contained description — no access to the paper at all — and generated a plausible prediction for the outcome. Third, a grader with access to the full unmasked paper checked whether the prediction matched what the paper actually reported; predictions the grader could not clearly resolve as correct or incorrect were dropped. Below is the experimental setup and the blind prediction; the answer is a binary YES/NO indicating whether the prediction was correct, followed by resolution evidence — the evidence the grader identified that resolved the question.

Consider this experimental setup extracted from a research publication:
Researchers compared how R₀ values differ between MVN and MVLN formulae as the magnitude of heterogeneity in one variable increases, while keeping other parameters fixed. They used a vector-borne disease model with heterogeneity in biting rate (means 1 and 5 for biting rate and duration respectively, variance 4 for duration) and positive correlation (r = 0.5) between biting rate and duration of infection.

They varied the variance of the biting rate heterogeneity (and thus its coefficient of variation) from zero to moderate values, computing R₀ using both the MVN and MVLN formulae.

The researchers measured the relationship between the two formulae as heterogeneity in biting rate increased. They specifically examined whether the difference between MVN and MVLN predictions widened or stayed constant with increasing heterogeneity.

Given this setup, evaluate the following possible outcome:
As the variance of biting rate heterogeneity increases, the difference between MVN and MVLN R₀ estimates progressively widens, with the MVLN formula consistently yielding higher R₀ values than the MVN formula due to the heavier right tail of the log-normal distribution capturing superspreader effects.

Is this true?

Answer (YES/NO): YES